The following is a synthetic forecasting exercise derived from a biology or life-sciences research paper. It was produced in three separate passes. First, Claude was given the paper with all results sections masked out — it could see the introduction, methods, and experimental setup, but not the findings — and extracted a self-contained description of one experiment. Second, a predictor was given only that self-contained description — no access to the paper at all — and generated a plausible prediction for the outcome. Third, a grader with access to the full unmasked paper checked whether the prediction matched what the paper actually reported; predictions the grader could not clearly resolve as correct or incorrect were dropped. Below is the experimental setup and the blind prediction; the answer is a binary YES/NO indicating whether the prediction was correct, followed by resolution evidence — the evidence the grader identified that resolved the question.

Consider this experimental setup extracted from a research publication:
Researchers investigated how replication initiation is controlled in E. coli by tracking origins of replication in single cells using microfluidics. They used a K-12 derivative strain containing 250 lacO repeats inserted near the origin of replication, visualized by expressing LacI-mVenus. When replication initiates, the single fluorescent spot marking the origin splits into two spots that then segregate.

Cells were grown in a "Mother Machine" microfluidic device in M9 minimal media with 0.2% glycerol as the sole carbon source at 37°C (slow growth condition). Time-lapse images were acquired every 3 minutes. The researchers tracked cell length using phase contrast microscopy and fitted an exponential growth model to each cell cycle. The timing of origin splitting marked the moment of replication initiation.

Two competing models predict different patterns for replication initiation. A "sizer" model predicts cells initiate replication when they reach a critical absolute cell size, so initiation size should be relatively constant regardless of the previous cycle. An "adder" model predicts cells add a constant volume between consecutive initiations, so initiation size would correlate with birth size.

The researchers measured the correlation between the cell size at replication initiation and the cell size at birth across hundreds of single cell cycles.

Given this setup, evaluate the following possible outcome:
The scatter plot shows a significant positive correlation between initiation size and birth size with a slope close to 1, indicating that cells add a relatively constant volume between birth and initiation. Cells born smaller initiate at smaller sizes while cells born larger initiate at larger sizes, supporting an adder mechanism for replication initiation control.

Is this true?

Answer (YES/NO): NO